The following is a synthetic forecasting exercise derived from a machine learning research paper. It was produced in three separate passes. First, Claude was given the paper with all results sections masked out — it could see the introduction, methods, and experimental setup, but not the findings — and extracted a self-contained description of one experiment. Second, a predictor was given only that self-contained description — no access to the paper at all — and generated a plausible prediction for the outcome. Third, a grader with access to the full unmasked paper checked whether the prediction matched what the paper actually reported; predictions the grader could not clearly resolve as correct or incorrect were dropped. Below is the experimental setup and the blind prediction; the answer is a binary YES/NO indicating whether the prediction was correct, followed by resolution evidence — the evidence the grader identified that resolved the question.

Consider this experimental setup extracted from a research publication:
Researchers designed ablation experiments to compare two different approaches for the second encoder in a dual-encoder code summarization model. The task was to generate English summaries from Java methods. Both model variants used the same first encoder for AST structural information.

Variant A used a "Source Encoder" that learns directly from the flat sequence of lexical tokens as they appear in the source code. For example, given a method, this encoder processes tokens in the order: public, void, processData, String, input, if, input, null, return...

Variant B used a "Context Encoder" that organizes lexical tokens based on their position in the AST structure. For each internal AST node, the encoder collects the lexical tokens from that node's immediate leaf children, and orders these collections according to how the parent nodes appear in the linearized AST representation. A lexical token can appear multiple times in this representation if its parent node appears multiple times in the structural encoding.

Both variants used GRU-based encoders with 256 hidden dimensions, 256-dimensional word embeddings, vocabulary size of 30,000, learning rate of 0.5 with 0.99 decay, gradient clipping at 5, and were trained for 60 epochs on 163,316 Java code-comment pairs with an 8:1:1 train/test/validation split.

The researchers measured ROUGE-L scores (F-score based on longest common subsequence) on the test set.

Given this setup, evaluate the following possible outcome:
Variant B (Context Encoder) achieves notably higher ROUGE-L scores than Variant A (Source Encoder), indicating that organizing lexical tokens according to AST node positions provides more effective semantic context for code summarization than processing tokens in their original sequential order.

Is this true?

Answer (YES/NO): YES